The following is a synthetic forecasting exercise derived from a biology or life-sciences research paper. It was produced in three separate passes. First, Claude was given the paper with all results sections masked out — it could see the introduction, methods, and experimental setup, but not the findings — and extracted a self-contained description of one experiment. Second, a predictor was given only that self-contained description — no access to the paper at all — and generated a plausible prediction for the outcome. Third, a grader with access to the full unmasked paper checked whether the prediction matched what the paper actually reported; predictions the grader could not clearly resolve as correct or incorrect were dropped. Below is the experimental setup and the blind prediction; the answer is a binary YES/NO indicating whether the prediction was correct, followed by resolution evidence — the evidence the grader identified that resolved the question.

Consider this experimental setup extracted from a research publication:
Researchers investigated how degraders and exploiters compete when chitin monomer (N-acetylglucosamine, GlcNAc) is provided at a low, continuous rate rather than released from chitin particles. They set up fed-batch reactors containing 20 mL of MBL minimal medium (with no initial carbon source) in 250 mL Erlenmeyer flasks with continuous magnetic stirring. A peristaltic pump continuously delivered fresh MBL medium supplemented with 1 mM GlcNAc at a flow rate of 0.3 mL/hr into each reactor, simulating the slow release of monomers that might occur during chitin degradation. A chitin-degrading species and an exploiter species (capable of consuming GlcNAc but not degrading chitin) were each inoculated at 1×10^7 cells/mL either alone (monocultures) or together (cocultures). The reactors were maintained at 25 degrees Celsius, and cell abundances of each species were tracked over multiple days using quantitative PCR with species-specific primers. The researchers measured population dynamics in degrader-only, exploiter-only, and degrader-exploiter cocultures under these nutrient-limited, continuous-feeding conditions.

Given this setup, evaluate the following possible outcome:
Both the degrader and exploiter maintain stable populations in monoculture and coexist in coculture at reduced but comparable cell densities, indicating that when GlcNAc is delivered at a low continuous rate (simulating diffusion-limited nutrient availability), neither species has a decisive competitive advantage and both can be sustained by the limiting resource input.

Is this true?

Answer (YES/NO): YES